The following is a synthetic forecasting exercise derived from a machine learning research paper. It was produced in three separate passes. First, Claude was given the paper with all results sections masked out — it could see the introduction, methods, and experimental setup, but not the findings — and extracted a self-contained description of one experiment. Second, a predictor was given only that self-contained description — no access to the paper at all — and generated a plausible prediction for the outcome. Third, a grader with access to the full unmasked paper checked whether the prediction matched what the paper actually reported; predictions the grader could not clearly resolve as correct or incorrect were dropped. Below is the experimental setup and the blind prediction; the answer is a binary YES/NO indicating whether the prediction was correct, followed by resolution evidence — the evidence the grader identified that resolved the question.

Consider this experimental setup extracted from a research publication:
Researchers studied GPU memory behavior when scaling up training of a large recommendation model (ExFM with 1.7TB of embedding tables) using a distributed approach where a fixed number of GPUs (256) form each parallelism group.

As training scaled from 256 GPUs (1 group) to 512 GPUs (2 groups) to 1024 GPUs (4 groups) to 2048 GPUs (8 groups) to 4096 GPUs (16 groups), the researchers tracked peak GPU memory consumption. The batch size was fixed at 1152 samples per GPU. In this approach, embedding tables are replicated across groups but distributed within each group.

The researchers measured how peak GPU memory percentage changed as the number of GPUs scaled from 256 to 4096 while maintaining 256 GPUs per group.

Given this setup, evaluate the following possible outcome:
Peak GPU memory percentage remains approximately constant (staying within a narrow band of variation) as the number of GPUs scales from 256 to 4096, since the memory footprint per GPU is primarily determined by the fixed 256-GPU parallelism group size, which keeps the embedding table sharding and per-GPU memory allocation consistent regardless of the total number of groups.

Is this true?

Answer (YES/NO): YES